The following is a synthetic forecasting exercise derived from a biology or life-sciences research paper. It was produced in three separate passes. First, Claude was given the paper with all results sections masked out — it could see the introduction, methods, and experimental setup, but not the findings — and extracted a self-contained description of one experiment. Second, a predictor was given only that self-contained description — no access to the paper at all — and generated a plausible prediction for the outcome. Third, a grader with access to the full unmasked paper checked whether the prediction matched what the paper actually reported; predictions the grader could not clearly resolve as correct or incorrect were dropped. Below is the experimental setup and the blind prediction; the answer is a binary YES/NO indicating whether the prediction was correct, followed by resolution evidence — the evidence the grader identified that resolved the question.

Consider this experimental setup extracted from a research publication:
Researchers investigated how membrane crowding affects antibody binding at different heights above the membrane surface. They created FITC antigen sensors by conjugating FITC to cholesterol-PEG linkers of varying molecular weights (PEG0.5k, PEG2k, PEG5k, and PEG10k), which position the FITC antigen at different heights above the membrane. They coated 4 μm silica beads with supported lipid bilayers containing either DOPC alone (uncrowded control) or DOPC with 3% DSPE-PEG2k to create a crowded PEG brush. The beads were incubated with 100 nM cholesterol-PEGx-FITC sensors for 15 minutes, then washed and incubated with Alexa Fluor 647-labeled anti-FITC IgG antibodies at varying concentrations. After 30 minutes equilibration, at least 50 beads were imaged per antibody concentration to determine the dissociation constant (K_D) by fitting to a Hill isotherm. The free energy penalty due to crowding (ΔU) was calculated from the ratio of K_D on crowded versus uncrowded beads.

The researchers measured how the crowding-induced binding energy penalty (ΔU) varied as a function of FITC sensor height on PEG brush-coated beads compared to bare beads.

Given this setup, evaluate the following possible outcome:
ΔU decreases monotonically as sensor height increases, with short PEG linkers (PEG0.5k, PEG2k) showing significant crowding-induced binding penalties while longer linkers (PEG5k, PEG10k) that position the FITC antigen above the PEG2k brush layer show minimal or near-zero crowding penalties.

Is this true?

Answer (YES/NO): YES